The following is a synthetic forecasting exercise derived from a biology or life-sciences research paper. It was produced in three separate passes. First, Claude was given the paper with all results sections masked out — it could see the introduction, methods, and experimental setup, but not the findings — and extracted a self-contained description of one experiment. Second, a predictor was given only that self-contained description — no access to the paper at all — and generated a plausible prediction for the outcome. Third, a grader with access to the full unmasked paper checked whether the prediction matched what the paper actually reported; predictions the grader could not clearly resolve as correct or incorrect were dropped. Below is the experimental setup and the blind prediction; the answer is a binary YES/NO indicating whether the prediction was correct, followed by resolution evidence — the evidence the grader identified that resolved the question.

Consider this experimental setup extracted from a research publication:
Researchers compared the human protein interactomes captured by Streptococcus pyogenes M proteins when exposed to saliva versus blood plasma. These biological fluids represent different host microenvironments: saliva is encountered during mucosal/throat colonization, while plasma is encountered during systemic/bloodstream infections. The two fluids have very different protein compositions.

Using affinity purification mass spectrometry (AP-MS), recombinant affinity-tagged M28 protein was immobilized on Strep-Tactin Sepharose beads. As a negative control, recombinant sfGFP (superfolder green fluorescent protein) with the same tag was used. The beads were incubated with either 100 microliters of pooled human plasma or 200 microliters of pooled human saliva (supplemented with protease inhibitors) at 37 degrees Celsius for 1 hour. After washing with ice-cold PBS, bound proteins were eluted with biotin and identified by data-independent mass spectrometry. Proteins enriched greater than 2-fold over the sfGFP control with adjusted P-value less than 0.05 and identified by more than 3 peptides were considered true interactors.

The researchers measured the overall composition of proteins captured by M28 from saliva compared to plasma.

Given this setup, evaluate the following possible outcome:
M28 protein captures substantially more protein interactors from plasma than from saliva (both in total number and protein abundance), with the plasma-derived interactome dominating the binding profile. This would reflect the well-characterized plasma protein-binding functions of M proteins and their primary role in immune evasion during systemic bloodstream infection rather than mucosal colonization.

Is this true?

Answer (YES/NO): NO